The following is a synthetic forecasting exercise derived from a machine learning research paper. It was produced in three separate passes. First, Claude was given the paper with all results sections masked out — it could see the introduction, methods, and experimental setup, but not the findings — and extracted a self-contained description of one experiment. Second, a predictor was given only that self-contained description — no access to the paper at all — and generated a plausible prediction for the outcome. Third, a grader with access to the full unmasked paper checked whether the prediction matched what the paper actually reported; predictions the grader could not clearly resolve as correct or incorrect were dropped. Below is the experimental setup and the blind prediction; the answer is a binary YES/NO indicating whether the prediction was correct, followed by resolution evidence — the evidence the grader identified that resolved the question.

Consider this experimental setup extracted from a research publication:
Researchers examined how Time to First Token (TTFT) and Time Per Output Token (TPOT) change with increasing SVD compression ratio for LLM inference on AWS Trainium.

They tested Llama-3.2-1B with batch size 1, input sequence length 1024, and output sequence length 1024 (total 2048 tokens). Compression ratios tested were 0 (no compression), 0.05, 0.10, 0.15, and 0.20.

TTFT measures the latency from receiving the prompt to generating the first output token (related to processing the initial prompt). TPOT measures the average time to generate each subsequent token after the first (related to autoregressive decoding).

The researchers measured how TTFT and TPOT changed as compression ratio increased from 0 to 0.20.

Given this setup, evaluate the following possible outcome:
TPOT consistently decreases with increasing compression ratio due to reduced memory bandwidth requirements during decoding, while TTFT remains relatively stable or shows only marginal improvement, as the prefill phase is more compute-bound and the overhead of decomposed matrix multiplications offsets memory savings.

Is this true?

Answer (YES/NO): NO